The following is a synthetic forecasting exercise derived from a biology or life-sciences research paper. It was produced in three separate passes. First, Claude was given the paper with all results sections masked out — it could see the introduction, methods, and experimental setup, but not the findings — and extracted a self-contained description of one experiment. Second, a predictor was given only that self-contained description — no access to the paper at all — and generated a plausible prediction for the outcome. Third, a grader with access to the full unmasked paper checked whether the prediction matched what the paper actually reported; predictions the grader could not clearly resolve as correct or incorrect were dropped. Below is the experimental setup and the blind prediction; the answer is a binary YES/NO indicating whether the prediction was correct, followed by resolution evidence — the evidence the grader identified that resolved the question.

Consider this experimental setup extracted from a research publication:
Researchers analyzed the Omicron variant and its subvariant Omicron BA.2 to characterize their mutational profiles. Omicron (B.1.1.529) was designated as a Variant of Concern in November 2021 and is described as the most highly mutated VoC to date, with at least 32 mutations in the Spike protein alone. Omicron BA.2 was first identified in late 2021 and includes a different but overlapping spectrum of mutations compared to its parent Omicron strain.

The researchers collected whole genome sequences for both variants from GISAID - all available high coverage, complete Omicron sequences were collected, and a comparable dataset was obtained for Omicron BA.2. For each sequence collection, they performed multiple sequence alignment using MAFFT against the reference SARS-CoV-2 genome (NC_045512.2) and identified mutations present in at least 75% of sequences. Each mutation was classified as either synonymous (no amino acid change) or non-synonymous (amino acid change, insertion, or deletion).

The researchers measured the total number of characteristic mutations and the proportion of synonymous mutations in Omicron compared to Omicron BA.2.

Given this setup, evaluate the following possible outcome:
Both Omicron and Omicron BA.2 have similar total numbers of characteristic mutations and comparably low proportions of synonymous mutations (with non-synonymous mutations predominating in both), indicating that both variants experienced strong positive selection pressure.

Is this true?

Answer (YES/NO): NO